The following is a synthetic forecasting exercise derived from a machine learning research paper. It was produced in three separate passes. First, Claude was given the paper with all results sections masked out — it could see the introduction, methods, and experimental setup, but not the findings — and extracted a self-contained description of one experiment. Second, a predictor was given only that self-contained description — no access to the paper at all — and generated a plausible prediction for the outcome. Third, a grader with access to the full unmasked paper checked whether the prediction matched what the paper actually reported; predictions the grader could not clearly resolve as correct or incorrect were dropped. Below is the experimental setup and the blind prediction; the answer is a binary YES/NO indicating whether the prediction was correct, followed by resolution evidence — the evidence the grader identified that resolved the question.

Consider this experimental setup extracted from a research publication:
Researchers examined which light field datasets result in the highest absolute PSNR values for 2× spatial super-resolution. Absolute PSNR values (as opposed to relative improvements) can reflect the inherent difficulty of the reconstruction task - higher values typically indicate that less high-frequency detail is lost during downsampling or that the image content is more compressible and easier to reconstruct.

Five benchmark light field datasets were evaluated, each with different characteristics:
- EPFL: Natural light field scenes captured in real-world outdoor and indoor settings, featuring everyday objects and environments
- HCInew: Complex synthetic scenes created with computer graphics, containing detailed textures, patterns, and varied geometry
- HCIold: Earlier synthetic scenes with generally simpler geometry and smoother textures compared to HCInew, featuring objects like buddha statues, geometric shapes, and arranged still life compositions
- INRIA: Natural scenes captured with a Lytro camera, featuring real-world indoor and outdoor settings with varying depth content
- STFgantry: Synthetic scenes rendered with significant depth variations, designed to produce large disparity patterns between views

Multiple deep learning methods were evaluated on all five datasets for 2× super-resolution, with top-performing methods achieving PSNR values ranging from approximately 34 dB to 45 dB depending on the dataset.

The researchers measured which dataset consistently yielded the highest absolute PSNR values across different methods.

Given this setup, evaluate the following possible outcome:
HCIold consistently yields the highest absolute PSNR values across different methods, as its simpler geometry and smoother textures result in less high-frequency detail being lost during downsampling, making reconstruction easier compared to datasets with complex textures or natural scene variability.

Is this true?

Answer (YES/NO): YES